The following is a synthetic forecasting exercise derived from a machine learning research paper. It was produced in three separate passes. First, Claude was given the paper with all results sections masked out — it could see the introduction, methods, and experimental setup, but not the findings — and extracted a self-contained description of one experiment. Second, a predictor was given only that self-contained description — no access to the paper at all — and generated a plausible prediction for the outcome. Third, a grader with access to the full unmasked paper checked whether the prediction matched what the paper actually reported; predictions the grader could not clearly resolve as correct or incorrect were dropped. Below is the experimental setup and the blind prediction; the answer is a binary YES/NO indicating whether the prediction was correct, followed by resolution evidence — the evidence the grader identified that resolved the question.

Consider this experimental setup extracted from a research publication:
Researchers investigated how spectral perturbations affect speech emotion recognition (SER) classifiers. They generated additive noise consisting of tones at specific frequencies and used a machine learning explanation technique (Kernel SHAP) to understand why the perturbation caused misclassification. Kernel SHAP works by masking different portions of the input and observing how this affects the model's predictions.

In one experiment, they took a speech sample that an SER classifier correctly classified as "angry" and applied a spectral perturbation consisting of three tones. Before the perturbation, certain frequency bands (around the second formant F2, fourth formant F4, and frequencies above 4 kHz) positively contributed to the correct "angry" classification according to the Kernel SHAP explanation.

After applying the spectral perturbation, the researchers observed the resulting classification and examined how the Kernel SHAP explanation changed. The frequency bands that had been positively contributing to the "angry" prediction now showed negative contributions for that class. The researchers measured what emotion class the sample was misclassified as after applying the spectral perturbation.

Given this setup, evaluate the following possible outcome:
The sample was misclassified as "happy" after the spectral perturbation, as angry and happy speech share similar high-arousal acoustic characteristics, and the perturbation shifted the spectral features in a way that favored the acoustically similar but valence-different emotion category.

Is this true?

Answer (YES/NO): YES